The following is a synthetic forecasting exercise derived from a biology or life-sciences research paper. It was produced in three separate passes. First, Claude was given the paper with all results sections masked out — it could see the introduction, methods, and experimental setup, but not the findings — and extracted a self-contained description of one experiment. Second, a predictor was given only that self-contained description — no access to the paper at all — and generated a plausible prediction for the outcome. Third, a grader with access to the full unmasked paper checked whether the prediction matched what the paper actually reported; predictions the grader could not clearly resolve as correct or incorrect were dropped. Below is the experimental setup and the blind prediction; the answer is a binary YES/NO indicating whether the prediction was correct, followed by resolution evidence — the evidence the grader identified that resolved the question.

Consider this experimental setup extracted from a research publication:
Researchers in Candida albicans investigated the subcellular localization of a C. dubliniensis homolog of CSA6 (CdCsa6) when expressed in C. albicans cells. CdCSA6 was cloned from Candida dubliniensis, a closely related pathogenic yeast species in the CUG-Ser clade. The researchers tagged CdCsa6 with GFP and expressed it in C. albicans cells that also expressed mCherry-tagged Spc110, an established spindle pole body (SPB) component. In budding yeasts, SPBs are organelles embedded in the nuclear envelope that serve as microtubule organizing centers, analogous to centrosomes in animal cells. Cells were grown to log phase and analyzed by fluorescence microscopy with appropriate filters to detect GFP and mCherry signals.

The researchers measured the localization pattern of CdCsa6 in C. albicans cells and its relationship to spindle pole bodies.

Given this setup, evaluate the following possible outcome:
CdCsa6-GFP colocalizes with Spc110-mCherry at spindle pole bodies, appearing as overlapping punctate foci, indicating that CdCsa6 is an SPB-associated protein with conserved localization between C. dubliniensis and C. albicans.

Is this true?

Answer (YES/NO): YES